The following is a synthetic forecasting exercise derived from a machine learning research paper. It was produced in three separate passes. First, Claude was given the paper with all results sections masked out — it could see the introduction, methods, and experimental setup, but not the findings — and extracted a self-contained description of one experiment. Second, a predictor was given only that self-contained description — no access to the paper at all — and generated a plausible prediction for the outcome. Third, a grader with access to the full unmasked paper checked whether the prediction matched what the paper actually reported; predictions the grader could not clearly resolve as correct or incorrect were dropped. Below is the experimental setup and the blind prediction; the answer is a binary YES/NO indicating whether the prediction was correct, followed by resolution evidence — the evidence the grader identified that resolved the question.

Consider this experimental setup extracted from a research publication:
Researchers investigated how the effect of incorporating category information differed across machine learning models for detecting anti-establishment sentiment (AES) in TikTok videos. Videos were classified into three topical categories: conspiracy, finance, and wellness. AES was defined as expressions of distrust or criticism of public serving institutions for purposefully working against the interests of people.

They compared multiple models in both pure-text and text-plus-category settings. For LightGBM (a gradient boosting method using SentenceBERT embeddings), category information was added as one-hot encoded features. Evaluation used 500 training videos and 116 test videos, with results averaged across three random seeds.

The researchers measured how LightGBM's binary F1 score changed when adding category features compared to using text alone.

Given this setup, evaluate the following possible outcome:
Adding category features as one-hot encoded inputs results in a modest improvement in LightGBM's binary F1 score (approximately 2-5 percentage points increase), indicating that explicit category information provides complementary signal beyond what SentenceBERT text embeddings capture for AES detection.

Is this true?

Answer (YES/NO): NO